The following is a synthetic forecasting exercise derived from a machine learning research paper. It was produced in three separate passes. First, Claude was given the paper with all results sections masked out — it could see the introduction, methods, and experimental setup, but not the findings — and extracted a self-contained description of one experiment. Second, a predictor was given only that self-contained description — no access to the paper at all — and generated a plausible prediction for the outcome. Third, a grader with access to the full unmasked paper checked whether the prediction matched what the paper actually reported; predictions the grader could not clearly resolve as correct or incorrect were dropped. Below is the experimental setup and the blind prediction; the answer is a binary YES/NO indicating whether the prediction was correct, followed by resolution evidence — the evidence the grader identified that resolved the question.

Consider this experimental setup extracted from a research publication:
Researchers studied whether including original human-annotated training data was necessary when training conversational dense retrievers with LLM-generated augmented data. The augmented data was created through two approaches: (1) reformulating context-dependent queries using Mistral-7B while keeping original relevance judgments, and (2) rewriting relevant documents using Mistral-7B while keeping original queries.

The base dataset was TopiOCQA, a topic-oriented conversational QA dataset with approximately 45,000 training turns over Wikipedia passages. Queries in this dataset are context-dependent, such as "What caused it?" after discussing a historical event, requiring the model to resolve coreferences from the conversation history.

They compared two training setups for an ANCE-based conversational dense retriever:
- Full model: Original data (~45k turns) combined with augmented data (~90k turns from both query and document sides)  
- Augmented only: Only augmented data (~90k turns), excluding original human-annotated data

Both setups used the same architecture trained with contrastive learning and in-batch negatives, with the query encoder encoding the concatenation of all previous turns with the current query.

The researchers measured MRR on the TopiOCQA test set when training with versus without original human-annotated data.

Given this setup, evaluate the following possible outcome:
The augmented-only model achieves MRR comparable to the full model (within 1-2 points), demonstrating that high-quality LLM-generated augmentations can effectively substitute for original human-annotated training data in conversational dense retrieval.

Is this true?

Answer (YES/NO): NO